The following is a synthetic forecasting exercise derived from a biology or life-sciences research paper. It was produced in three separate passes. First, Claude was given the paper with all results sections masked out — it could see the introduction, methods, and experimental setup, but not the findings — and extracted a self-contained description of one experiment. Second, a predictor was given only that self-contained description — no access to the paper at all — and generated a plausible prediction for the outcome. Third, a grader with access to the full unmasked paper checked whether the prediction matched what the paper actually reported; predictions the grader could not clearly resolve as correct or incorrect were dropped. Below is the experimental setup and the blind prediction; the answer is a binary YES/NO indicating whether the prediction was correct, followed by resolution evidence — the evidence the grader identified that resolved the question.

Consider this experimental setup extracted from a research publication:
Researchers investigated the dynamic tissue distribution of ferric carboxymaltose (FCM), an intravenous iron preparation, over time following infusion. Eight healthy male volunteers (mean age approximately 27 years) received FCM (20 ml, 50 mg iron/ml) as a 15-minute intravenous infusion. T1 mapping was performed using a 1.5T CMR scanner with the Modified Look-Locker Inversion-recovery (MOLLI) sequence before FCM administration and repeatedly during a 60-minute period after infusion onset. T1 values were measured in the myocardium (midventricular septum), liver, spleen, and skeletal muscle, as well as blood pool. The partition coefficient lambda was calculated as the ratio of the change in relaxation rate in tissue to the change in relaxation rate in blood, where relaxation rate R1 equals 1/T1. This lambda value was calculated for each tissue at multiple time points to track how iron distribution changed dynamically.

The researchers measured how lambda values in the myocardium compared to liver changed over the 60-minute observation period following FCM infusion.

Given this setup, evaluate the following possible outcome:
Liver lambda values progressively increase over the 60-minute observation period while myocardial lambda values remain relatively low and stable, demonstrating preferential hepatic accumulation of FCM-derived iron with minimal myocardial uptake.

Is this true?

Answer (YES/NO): NO